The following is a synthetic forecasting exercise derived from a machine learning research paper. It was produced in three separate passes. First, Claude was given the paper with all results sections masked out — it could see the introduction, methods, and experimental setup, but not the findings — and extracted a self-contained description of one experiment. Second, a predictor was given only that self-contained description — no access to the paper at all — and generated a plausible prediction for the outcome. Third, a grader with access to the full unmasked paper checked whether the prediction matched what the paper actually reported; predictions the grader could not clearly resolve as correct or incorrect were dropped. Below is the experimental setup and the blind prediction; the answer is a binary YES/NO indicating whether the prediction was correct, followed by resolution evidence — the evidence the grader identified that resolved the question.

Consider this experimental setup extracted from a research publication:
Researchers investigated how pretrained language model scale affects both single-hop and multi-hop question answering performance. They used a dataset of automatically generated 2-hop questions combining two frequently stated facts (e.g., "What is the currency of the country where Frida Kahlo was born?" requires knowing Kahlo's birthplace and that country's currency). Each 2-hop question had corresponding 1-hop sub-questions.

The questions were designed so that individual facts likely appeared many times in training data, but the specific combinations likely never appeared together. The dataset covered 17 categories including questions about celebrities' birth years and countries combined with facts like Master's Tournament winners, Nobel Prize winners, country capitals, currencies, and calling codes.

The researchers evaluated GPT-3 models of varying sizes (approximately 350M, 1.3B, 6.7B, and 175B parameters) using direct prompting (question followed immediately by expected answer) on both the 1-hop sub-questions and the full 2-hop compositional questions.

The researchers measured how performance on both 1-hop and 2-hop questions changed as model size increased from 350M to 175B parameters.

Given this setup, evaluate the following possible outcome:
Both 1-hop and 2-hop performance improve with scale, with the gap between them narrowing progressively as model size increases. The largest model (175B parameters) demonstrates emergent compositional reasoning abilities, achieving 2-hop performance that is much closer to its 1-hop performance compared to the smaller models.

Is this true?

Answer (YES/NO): NO